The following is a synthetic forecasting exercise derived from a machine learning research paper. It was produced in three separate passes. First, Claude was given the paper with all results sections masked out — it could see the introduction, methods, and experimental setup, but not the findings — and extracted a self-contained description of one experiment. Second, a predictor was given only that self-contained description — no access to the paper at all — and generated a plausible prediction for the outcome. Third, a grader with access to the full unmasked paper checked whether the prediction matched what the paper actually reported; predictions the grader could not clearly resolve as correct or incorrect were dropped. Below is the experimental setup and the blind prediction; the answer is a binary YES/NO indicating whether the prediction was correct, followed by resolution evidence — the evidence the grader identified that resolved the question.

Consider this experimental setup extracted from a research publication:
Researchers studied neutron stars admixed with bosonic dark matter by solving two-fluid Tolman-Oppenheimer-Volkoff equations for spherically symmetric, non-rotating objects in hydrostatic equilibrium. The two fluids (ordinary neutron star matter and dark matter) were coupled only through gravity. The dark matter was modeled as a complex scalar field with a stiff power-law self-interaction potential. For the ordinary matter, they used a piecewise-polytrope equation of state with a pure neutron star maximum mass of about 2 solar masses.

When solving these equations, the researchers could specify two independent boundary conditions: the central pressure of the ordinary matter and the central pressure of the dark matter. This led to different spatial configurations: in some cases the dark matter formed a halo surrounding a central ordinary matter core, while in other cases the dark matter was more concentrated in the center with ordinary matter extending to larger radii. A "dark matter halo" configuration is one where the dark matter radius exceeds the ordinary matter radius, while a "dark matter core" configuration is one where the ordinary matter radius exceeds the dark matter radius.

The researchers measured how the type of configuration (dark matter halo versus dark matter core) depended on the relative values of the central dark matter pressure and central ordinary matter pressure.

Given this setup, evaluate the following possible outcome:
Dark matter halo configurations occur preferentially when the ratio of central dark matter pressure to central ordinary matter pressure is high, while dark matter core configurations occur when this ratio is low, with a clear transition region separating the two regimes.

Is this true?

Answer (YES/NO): YES